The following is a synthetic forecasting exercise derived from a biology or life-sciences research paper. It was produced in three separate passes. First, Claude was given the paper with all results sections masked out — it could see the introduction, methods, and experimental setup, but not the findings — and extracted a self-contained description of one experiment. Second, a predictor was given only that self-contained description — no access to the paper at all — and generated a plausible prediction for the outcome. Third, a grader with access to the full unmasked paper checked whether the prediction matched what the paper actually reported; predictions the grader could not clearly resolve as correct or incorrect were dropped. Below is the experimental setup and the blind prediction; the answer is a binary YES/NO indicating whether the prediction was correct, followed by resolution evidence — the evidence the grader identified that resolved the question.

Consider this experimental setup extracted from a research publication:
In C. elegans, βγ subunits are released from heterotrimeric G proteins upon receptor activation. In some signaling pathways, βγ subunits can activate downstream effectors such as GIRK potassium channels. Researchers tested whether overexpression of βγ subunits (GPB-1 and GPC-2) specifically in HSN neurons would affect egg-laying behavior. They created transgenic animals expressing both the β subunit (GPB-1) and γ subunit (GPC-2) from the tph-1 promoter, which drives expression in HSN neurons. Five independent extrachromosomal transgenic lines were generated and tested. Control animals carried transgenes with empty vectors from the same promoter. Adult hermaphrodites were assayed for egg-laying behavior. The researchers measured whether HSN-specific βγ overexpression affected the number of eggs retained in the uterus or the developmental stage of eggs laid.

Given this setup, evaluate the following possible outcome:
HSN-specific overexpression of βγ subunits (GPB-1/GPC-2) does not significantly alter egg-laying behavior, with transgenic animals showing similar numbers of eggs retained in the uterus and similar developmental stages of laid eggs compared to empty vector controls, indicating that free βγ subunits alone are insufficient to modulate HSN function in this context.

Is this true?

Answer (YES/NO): YES